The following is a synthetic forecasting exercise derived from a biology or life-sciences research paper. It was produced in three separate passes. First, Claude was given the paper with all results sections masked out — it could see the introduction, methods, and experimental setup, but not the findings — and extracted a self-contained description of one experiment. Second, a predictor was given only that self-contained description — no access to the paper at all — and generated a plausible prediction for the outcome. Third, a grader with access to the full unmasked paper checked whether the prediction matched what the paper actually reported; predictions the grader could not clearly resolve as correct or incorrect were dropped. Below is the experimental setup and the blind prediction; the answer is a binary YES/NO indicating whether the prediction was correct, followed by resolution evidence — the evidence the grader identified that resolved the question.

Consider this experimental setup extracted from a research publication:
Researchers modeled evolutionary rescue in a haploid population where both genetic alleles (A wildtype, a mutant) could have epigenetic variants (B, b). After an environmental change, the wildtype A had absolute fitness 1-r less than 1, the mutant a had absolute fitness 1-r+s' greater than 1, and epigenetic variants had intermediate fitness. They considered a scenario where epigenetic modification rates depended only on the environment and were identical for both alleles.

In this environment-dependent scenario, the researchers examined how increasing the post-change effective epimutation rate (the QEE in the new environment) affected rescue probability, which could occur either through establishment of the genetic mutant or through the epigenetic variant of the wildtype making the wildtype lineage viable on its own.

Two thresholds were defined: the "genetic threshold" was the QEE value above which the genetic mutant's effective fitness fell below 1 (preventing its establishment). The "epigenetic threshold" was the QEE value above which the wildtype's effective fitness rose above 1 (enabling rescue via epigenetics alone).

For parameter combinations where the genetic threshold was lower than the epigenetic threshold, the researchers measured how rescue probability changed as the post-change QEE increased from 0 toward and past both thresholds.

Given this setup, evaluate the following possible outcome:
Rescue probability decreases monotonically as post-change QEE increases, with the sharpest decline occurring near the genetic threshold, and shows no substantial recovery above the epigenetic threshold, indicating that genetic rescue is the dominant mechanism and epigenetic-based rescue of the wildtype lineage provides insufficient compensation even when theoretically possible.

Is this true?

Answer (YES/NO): NO